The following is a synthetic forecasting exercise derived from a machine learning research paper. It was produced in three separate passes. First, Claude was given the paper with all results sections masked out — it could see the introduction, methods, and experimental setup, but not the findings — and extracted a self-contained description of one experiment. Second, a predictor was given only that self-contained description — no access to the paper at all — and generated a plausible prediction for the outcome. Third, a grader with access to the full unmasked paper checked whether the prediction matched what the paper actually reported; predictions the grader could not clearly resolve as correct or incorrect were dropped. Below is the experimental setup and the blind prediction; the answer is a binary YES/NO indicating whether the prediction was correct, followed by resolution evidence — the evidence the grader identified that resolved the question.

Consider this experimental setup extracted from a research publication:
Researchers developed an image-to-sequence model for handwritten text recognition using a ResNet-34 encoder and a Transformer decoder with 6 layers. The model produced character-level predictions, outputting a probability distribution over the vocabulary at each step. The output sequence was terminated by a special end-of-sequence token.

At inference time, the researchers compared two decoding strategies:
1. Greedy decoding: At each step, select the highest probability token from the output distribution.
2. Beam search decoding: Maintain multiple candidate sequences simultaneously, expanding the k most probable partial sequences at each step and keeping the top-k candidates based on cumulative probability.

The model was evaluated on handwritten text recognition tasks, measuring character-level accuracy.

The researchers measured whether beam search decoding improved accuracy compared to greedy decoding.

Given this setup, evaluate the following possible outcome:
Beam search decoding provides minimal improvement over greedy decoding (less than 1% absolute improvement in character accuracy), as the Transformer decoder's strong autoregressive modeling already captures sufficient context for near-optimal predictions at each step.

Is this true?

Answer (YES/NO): NO